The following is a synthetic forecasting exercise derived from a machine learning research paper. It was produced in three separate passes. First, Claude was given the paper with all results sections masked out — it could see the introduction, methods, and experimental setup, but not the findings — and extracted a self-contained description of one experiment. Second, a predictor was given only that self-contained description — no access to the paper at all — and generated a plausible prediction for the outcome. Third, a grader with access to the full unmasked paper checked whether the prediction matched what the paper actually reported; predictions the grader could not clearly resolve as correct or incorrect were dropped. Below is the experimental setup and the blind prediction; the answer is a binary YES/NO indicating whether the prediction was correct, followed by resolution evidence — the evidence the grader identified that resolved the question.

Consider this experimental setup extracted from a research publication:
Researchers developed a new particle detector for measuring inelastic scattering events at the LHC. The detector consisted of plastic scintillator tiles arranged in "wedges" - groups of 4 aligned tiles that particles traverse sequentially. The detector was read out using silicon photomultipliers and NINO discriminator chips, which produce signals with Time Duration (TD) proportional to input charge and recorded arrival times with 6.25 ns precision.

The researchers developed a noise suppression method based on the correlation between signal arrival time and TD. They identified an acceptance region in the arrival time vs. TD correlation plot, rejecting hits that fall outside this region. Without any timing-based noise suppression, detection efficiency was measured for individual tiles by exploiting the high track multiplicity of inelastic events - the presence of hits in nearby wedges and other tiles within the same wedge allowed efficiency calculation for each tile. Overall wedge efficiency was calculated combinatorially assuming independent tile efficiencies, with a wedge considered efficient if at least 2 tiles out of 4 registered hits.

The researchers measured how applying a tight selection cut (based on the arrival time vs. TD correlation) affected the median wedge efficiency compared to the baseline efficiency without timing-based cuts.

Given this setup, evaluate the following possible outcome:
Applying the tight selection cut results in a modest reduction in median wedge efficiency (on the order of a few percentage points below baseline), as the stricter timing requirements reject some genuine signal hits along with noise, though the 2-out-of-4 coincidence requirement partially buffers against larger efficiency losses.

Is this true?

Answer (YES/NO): NO